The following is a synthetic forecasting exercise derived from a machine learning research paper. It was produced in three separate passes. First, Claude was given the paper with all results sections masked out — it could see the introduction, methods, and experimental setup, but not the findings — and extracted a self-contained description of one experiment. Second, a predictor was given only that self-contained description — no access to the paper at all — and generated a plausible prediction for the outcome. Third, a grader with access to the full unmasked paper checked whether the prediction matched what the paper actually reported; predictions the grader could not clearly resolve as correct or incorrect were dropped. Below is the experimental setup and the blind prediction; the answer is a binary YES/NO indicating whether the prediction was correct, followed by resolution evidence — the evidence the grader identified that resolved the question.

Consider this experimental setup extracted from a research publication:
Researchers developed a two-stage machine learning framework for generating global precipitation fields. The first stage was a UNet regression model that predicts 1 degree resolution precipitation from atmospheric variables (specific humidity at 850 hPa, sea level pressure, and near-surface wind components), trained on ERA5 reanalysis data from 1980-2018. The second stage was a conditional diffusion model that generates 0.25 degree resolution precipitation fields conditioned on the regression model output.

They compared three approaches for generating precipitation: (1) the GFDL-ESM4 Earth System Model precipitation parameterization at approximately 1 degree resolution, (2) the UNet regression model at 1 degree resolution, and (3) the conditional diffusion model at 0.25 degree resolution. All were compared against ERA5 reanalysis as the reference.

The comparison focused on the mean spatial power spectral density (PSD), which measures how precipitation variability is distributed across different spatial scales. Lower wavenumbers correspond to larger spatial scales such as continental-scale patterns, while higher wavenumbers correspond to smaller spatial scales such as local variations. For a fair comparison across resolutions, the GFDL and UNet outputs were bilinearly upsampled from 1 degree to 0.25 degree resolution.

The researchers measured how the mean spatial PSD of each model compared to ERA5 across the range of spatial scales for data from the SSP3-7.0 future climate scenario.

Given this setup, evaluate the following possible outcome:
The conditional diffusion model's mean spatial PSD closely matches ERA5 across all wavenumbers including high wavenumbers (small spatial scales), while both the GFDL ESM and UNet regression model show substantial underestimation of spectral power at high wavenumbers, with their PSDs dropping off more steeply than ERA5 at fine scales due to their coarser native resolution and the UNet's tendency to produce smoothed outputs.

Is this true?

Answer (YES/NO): NO